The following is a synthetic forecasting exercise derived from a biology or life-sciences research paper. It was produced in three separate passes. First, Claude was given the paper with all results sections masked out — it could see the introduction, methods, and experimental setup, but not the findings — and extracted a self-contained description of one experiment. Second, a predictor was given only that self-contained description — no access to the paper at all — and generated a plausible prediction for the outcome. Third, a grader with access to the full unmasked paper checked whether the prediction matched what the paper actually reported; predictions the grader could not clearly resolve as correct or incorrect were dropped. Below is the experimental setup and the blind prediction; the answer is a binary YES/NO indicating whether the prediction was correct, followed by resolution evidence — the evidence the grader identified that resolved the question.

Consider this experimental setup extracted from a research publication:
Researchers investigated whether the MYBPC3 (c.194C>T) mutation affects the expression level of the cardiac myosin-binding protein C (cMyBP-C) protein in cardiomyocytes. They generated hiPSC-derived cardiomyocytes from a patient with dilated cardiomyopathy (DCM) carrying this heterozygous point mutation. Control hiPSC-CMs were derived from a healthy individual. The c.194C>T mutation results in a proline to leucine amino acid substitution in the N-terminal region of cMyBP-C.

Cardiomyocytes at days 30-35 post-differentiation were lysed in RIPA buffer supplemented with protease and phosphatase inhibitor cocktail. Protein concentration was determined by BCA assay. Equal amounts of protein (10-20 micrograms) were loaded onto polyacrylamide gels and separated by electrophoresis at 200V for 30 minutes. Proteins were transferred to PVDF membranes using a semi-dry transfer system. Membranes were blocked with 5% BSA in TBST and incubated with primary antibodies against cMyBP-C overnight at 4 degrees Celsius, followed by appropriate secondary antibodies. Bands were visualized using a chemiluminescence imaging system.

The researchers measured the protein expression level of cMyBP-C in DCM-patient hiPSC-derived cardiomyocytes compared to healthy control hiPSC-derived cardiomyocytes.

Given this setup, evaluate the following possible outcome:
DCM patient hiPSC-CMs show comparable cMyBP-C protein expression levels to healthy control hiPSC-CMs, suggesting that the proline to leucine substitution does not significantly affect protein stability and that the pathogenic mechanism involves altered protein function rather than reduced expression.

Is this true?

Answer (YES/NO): YES